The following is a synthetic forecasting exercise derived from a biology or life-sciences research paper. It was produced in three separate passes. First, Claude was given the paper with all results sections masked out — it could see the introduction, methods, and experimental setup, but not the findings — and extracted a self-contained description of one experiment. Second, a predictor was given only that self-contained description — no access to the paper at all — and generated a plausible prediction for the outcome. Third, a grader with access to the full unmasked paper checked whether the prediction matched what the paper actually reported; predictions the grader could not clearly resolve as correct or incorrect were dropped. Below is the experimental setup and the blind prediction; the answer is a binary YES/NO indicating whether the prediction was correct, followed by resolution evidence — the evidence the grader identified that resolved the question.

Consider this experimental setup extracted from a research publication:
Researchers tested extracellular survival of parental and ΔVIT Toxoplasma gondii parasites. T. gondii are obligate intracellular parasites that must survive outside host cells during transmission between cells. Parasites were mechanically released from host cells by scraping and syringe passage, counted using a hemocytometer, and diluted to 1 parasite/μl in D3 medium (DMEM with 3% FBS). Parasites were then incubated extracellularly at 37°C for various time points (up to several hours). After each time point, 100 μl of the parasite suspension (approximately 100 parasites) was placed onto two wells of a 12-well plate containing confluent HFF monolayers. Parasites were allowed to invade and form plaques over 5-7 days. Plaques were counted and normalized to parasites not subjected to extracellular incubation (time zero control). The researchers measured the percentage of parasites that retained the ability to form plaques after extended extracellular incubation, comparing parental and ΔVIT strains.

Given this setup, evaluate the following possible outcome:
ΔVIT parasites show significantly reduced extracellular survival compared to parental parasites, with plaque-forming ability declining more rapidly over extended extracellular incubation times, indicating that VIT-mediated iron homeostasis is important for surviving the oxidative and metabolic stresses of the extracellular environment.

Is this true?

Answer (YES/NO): NO